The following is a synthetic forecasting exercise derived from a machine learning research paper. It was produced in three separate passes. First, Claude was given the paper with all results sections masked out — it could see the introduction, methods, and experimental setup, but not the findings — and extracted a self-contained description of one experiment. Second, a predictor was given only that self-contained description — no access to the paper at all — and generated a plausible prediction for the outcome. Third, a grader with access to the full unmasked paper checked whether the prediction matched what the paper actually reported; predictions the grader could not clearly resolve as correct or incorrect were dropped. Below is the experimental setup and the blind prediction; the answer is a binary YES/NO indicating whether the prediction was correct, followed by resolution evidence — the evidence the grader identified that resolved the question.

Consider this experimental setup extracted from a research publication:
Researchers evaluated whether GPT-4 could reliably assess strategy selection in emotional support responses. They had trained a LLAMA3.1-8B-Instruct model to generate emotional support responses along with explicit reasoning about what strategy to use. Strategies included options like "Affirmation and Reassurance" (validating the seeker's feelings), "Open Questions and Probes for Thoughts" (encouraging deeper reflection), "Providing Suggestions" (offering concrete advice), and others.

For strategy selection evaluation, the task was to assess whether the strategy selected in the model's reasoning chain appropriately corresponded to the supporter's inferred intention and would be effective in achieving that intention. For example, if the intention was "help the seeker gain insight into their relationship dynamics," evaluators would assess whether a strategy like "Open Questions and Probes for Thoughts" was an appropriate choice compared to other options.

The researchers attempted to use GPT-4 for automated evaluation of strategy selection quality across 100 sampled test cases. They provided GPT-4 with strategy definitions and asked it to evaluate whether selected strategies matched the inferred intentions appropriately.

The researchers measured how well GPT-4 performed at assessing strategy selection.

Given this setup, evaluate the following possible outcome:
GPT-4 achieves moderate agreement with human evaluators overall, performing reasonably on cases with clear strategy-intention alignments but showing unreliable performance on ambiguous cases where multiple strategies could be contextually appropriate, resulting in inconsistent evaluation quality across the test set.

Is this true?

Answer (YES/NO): NO